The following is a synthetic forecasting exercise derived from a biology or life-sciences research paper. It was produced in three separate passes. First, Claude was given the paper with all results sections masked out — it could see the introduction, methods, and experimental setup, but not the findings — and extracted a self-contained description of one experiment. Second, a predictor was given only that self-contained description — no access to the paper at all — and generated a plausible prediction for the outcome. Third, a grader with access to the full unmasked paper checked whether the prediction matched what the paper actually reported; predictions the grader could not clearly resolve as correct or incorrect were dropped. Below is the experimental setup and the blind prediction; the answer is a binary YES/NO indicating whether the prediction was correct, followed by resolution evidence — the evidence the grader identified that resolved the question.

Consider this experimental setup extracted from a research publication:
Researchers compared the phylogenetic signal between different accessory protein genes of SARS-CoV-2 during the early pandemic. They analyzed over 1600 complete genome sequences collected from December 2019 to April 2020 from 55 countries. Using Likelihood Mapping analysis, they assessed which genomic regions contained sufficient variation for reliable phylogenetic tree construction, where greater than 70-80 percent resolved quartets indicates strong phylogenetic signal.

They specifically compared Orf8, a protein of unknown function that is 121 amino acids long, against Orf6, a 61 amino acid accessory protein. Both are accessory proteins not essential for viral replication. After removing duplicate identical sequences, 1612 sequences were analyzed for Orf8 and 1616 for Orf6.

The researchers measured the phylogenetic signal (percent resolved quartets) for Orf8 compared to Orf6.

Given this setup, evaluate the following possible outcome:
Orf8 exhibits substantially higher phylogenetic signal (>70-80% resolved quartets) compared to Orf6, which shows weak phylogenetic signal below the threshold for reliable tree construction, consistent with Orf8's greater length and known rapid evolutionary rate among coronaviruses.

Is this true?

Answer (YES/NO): NO